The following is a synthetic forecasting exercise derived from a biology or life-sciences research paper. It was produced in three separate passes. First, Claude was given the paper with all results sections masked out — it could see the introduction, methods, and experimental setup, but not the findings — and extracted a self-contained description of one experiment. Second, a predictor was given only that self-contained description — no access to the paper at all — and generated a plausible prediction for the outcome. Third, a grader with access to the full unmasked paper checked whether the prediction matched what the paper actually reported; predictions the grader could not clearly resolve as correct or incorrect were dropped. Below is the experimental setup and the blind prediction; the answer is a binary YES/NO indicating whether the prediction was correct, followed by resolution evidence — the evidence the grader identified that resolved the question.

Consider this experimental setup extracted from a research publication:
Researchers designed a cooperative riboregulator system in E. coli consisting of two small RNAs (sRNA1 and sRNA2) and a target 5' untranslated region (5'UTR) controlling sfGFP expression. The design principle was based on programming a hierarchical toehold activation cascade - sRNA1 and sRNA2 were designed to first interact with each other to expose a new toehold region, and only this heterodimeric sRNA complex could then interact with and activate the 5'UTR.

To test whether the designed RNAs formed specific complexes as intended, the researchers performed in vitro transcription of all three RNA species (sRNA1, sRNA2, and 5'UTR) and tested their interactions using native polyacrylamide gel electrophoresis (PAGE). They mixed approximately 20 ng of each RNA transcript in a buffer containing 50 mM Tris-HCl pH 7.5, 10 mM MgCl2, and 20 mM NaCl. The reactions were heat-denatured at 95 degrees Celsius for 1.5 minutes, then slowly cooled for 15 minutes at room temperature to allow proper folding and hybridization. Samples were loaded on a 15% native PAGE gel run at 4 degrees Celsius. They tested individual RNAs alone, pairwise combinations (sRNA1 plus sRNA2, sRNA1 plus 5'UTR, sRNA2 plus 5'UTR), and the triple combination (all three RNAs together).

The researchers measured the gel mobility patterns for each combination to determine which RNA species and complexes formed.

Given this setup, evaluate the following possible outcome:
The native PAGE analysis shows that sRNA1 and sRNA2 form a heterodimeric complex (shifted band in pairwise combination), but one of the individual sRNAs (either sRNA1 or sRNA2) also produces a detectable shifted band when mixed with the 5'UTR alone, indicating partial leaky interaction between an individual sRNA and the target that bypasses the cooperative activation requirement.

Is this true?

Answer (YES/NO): YES